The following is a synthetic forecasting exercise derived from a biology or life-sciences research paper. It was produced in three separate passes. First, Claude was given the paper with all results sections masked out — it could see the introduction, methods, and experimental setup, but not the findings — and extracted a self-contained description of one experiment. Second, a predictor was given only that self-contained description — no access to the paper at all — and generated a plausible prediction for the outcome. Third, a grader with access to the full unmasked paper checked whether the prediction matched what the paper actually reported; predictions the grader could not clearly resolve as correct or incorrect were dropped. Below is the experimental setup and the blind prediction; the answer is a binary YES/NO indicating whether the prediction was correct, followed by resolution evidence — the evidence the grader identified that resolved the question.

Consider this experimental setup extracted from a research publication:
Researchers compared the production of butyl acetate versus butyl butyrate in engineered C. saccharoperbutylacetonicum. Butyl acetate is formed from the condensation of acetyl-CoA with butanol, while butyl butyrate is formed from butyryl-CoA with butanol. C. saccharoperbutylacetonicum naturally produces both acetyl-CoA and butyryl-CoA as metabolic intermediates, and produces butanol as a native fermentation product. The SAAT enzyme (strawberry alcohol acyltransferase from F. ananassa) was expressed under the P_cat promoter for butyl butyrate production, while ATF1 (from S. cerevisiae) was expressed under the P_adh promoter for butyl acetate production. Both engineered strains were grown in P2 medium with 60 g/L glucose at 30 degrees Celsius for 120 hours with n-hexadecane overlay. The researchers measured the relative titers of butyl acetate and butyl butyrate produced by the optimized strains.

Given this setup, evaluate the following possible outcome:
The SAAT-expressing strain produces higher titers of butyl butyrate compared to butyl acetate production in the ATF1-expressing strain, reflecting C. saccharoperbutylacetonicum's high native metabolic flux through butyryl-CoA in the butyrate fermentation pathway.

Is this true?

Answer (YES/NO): NO